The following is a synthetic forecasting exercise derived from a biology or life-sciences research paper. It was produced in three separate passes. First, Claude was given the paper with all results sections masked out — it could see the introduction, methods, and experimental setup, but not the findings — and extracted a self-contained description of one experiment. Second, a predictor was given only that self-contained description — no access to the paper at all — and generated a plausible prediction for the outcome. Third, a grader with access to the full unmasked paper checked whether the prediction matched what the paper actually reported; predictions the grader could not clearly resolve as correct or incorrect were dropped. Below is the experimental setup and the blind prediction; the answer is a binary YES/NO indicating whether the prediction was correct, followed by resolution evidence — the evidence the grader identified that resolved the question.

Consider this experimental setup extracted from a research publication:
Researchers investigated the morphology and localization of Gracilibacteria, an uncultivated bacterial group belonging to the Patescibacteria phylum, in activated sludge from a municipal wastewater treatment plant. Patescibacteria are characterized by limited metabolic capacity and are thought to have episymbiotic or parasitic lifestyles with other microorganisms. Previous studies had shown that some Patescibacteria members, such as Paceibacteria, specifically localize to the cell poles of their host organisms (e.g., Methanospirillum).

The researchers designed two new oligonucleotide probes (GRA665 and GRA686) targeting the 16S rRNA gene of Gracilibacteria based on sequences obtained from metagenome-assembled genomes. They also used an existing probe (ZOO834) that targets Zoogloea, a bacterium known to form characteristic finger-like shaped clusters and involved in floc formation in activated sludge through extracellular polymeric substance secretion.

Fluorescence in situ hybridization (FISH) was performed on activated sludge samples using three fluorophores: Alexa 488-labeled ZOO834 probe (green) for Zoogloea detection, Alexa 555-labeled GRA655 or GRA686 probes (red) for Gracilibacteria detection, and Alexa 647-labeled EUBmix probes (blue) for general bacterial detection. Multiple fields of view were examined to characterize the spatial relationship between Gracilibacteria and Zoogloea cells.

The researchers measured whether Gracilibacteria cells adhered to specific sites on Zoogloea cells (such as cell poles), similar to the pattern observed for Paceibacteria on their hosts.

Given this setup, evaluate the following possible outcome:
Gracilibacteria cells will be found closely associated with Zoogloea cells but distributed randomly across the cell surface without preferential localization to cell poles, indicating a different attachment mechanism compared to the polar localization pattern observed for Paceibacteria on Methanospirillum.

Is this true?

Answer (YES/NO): YES